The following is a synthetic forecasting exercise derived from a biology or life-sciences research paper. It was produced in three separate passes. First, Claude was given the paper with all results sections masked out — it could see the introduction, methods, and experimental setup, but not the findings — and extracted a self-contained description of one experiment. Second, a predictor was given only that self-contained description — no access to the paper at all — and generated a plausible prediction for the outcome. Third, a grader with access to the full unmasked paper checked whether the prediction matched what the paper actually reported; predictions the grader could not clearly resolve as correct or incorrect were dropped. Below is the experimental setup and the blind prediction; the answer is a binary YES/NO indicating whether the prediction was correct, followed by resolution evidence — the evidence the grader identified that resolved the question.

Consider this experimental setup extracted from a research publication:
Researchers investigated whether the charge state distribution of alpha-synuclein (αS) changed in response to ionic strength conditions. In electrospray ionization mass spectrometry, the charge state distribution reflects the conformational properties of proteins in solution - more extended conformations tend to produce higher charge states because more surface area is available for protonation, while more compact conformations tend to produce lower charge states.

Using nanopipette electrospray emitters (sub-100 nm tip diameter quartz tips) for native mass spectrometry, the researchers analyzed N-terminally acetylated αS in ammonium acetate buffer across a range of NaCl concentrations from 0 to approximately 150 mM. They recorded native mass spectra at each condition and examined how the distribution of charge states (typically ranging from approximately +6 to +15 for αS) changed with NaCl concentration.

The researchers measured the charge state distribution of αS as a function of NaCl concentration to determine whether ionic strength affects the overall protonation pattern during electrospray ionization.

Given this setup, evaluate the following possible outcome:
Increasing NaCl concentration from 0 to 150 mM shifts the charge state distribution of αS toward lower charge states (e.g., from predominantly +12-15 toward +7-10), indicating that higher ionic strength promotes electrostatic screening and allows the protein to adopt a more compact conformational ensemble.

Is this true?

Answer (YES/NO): NO